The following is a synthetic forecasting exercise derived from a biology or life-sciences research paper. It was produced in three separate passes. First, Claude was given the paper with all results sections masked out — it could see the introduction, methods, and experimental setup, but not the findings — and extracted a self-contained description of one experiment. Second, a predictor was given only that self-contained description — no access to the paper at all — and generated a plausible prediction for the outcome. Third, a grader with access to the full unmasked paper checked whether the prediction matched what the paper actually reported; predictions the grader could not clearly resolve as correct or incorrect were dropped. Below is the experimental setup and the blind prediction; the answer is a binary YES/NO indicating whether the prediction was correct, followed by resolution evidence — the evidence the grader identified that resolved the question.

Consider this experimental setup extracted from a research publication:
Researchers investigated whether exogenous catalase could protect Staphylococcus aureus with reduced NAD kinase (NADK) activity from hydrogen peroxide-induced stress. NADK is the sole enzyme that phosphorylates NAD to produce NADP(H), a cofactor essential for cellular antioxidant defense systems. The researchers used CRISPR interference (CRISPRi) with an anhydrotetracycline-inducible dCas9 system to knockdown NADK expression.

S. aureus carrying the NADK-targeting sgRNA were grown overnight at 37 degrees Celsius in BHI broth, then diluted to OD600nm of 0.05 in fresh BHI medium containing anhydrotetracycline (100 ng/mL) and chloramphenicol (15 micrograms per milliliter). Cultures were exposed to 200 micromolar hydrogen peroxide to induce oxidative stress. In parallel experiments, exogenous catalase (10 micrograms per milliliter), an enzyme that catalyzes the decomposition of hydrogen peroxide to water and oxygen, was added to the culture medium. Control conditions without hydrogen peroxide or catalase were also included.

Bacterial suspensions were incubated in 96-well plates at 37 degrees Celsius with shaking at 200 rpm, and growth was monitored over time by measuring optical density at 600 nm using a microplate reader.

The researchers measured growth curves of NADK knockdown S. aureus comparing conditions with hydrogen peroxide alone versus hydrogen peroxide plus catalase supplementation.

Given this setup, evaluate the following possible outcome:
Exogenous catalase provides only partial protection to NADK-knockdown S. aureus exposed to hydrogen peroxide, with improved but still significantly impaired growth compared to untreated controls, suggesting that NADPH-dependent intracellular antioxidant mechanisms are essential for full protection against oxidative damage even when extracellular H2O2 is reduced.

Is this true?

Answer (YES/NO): NO